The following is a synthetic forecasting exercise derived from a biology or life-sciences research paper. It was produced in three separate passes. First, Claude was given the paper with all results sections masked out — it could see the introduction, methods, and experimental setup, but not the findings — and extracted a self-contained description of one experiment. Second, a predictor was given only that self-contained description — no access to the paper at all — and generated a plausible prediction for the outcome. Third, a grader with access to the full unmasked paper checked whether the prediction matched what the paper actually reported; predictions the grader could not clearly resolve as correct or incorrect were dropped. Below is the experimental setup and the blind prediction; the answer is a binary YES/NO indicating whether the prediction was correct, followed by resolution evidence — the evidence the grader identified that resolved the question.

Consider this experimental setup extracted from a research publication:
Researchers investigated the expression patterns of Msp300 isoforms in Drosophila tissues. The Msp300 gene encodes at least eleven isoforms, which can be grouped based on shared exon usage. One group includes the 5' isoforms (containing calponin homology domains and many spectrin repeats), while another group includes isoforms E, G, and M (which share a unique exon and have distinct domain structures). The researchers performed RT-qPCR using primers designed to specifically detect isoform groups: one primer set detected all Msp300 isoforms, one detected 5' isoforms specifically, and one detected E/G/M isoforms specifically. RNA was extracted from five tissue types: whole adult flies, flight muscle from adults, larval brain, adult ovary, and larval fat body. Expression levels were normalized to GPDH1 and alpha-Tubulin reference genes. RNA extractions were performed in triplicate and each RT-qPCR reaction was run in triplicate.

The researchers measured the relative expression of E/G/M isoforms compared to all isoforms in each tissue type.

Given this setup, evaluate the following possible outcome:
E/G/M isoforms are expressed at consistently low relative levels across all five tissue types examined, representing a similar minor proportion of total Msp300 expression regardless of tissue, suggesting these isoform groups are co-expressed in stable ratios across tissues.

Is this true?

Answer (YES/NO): NO